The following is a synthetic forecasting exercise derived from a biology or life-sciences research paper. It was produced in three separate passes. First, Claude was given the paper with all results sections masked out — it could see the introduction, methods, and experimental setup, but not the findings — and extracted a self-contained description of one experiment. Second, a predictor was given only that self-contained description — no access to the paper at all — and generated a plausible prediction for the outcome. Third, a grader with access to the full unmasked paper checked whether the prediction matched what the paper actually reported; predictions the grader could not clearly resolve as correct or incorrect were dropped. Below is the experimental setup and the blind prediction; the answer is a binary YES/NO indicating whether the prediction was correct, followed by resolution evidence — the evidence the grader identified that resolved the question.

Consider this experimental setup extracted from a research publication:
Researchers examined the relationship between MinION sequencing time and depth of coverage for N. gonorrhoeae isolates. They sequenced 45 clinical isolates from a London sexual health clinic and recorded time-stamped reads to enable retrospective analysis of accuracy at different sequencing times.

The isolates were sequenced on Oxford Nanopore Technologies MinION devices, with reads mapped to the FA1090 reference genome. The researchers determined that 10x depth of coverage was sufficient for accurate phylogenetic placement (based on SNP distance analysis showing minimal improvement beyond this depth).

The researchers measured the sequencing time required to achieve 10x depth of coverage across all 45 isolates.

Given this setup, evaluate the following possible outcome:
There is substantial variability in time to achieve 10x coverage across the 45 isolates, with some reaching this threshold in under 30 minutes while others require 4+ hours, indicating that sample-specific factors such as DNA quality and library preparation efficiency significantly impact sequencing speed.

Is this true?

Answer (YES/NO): NO